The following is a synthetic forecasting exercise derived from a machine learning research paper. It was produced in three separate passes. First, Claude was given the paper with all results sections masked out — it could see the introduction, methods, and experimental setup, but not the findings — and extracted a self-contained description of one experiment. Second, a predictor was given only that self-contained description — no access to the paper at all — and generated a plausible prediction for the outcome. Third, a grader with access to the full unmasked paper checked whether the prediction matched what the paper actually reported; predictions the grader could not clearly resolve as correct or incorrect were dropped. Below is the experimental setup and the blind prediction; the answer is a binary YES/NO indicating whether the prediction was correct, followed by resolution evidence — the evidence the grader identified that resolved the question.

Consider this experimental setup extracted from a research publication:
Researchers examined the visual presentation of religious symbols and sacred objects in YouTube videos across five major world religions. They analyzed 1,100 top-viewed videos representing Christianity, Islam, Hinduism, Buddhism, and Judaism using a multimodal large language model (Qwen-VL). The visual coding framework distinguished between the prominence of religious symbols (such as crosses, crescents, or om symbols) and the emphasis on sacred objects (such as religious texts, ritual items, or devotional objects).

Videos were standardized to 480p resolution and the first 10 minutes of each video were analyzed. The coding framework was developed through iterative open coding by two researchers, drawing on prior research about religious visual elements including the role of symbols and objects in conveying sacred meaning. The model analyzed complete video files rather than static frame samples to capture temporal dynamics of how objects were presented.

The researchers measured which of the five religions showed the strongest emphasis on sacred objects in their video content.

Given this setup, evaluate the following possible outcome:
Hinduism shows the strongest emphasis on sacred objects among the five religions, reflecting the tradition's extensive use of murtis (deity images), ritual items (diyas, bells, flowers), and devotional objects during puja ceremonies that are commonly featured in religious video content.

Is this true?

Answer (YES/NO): NO